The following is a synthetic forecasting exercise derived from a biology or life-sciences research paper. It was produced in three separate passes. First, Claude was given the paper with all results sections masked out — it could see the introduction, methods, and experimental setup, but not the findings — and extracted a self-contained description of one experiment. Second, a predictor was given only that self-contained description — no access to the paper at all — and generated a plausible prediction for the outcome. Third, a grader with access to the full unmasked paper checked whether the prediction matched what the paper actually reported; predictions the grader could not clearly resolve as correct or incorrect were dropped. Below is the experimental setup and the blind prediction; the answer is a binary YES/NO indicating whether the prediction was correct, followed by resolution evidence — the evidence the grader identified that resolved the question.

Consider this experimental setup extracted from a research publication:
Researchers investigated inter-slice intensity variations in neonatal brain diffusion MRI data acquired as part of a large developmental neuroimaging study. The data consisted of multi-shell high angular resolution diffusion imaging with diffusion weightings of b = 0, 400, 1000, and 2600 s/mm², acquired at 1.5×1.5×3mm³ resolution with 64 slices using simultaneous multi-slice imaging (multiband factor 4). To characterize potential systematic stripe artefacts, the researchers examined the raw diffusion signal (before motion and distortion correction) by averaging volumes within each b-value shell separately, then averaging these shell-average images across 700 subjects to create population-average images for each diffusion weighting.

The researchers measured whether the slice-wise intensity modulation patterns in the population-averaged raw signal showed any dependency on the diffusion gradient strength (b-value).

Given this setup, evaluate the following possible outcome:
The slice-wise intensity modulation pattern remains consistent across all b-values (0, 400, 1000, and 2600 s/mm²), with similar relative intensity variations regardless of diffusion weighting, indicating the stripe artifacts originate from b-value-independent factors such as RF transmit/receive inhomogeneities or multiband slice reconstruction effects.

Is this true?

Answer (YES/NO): NO